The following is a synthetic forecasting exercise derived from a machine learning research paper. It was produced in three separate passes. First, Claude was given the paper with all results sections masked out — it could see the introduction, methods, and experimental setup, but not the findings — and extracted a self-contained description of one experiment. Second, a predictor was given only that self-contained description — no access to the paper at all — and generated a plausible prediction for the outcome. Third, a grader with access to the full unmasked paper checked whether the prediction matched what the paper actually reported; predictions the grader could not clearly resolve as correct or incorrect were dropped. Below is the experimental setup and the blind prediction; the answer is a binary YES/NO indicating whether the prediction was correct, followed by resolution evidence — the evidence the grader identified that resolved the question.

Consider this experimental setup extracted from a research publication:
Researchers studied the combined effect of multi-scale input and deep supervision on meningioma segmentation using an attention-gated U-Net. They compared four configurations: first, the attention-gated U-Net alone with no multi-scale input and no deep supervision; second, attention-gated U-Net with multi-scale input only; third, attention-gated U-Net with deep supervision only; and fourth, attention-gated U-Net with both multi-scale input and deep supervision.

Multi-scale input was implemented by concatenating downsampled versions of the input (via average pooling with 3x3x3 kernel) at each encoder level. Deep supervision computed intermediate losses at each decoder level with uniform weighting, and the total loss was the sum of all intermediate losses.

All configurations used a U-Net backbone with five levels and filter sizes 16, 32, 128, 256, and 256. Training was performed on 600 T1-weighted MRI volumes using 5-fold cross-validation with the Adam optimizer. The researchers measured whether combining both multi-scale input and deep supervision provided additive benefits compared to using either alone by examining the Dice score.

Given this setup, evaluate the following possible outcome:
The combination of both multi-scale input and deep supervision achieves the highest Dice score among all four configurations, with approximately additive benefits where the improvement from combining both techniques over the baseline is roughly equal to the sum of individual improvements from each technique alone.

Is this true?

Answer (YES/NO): NO